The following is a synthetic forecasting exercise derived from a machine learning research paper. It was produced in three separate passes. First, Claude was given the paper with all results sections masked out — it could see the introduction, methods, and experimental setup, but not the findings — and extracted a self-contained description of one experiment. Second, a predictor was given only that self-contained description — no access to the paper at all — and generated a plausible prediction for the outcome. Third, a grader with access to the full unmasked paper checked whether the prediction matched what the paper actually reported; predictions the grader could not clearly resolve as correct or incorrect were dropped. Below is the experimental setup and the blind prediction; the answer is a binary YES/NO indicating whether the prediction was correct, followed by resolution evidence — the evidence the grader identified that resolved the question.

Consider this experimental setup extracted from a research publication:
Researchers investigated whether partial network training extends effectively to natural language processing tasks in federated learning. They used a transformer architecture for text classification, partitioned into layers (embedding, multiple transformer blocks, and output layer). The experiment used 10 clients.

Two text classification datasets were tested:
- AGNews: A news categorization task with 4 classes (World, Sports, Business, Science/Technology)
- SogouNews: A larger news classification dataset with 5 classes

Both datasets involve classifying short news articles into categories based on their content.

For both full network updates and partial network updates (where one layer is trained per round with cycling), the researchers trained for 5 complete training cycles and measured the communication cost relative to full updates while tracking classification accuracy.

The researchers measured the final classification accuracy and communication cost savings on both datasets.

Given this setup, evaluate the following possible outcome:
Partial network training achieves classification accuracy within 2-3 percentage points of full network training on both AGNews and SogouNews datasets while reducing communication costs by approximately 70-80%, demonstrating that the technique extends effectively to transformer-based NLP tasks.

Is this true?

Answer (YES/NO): NO